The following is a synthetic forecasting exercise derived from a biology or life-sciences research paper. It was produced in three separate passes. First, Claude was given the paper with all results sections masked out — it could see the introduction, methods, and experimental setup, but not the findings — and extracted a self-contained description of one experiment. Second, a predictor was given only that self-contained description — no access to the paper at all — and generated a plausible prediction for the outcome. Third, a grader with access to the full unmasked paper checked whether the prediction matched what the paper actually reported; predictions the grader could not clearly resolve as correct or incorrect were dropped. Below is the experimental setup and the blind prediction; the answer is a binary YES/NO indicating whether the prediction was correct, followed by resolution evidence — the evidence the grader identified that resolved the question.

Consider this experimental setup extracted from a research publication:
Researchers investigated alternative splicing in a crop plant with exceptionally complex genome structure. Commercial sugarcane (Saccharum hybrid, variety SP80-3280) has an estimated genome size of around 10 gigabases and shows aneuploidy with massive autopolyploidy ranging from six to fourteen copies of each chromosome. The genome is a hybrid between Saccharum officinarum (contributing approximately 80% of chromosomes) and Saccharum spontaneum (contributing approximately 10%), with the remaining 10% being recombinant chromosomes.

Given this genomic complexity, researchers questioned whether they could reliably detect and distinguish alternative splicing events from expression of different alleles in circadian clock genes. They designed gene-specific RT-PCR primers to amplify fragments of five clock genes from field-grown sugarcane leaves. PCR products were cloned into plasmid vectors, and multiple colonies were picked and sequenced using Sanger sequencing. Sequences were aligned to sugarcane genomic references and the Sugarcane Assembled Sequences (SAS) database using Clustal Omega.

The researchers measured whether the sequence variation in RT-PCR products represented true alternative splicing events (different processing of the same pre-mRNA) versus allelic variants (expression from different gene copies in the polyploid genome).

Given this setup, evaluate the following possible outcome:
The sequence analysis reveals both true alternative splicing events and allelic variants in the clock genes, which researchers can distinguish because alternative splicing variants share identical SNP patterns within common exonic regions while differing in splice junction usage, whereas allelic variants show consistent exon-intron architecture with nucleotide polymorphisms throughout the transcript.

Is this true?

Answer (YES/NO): NO